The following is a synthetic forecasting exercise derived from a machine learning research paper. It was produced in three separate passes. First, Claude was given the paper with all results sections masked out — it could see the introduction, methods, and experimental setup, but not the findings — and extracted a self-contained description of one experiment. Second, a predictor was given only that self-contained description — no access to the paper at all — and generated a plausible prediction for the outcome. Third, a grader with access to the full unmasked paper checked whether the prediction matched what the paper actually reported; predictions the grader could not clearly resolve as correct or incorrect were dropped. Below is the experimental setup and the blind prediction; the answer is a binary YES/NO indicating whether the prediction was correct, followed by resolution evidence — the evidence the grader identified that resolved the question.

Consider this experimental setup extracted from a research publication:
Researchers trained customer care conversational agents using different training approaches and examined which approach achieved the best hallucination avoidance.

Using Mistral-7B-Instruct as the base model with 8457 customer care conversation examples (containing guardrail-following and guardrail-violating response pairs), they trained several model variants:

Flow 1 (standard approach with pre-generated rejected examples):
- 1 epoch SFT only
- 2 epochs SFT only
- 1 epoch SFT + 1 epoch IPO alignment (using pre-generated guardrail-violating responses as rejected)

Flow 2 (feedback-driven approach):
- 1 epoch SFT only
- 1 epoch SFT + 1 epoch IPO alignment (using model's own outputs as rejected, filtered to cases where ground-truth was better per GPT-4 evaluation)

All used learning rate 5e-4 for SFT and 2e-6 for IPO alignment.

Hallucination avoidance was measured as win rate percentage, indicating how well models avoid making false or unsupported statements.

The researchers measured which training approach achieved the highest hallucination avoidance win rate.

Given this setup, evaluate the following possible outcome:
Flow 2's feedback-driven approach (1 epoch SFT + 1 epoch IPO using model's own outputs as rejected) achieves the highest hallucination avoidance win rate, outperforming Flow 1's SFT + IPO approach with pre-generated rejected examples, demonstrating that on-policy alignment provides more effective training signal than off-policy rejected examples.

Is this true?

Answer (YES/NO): NO